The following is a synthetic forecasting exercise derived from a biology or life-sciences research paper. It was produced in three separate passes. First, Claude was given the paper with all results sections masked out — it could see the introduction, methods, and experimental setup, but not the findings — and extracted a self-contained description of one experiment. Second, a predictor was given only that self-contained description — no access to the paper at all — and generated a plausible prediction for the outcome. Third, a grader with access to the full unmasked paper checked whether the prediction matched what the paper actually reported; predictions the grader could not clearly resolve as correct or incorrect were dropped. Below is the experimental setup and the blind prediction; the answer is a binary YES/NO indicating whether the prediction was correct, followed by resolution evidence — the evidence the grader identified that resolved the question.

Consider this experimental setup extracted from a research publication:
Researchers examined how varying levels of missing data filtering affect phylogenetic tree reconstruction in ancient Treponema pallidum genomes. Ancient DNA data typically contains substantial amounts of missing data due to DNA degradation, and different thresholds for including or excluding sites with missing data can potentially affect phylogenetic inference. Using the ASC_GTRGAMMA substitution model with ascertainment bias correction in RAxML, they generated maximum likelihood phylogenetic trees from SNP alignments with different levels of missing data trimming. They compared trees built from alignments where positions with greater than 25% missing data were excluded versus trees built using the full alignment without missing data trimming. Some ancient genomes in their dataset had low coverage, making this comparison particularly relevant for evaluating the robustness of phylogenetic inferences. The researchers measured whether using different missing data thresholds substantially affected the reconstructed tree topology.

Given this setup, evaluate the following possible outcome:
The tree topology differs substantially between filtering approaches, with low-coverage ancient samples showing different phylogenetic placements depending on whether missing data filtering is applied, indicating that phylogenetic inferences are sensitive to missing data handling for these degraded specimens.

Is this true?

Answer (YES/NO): NO